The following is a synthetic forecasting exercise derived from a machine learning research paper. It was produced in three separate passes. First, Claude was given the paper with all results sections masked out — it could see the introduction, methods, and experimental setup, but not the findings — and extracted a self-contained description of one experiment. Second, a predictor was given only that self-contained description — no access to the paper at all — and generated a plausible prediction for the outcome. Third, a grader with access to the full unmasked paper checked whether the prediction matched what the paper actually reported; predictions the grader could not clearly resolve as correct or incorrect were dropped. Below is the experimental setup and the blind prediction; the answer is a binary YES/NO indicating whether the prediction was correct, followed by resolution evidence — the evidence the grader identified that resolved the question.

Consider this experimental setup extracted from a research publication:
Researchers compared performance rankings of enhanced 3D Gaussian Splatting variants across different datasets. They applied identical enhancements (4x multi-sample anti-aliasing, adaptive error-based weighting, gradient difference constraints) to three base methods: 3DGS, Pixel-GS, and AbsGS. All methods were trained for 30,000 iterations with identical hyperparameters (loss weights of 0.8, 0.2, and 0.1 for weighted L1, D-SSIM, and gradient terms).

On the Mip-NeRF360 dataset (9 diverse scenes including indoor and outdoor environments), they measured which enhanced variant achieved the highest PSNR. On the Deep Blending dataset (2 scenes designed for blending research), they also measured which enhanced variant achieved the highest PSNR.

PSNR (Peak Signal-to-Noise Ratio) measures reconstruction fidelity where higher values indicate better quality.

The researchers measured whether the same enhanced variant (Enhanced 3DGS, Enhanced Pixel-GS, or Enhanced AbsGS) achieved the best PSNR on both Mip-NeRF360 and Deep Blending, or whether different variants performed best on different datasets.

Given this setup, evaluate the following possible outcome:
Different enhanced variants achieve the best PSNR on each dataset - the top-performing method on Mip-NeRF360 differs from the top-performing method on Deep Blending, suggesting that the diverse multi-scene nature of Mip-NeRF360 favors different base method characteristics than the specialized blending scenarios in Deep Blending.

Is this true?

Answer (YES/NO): YES